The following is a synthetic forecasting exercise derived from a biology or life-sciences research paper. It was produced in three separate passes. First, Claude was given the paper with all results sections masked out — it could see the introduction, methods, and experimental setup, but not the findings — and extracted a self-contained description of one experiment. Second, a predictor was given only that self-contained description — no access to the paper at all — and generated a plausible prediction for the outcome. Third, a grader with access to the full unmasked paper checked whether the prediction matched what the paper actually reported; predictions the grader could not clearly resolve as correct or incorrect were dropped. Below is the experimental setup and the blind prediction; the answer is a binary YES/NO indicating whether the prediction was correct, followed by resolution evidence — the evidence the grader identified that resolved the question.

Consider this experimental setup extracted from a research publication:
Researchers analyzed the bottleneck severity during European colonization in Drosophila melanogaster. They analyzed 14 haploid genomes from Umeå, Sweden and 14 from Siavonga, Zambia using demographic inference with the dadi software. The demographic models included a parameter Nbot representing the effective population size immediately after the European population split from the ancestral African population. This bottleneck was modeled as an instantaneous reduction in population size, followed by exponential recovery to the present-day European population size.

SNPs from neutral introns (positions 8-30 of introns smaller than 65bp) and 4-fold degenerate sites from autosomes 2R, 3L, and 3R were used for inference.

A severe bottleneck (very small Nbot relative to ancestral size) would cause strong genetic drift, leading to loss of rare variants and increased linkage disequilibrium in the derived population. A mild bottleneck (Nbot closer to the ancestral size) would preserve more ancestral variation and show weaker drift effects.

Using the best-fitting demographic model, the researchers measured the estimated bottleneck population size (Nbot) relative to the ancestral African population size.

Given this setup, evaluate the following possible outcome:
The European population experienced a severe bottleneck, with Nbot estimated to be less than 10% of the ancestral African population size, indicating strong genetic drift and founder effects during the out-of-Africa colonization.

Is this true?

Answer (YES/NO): YES